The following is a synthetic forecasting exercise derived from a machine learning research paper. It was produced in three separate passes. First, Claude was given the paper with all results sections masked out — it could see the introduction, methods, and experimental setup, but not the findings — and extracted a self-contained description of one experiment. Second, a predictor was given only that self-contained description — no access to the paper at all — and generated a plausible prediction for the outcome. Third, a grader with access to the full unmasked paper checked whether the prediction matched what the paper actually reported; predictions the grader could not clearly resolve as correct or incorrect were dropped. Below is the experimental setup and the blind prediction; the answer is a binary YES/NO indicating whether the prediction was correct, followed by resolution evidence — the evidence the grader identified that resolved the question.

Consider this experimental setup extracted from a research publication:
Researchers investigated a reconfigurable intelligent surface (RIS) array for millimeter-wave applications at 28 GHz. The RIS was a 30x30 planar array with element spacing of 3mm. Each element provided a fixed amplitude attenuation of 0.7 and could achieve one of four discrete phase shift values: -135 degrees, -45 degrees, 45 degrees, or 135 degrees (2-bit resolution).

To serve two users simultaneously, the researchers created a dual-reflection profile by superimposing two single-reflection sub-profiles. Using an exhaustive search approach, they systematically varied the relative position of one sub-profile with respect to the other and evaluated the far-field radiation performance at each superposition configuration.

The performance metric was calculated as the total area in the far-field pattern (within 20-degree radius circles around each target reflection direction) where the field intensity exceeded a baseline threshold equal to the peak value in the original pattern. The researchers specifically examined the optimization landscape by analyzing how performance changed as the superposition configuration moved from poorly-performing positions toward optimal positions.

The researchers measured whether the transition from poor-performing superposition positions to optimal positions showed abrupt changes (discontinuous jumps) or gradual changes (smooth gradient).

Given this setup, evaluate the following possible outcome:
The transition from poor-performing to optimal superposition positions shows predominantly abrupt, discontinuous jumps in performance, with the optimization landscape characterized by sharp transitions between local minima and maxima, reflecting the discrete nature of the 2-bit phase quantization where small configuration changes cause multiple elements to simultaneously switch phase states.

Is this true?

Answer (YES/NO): NO